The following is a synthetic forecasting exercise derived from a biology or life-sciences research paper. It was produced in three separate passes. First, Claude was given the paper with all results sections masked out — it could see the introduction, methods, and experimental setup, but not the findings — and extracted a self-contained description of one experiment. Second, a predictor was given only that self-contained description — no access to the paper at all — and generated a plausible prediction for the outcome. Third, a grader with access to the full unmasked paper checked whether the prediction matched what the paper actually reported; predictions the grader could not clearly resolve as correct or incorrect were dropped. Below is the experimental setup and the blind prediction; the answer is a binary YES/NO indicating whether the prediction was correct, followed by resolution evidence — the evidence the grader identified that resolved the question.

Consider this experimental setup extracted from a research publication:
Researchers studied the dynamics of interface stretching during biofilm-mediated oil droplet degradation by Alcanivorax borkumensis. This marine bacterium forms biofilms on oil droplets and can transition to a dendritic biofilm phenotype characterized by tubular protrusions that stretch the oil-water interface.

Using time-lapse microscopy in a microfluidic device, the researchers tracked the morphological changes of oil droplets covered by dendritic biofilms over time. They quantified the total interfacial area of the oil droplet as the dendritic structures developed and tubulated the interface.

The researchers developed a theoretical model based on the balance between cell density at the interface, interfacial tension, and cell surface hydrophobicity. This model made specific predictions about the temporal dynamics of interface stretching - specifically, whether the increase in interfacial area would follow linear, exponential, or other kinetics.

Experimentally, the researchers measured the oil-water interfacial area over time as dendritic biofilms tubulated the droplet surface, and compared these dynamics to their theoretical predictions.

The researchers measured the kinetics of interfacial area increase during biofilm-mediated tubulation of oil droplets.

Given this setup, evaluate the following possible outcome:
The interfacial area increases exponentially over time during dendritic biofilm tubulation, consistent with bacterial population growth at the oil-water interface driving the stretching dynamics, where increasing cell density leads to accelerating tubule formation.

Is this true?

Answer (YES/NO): YES